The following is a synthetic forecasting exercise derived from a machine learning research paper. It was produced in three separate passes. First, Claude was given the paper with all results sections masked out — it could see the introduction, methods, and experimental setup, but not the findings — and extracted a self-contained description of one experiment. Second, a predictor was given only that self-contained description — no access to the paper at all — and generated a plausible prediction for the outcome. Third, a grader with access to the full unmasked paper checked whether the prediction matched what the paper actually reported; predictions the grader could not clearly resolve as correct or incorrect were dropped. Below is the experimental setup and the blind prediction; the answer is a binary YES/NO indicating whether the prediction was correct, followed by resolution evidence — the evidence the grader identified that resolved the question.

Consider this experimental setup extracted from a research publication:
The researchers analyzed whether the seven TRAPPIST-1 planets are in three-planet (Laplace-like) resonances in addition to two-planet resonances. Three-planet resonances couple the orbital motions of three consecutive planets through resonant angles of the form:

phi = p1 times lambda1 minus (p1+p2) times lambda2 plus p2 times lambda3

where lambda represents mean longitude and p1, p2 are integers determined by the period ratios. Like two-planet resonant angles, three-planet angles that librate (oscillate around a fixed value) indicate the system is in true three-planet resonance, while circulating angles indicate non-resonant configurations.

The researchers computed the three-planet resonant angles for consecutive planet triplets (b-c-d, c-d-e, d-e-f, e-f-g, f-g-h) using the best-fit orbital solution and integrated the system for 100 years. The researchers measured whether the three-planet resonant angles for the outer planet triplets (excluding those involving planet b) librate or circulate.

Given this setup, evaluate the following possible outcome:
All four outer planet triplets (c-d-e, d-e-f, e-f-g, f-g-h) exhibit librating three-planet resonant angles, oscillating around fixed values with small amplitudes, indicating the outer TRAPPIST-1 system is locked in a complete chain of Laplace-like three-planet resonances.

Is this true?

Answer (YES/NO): YES